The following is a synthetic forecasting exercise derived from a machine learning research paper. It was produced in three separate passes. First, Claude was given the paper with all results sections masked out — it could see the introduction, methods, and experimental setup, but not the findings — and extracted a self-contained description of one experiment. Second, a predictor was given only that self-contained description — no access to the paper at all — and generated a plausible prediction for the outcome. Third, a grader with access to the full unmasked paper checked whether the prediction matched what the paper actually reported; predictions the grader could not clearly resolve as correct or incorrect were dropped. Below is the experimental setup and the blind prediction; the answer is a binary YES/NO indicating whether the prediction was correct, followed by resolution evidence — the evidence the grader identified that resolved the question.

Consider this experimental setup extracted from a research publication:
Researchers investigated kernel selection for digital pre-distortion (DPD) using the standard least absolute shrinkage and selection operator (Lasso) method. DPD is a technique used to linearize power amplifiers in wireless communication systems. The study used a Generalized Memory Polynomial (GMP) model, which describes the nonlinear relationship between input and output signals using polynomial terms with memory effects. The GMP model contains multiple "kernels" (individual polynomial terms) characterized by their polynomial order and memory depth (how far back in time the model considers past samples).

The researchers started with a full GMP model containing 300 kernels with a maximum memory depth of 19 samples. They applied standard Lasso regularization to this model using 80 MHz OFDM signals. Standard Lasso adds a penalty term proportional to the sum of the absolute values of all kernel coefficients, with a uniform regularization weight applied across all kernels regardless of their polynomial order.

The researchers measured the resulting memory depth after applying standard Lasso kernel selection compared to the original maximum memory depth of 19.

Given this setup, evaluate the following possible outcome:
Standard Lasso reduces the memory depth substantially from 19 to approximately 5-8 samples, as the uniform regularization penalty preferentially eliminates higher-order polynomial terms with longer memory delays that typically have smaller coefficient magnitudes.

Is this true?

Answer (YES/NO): NO